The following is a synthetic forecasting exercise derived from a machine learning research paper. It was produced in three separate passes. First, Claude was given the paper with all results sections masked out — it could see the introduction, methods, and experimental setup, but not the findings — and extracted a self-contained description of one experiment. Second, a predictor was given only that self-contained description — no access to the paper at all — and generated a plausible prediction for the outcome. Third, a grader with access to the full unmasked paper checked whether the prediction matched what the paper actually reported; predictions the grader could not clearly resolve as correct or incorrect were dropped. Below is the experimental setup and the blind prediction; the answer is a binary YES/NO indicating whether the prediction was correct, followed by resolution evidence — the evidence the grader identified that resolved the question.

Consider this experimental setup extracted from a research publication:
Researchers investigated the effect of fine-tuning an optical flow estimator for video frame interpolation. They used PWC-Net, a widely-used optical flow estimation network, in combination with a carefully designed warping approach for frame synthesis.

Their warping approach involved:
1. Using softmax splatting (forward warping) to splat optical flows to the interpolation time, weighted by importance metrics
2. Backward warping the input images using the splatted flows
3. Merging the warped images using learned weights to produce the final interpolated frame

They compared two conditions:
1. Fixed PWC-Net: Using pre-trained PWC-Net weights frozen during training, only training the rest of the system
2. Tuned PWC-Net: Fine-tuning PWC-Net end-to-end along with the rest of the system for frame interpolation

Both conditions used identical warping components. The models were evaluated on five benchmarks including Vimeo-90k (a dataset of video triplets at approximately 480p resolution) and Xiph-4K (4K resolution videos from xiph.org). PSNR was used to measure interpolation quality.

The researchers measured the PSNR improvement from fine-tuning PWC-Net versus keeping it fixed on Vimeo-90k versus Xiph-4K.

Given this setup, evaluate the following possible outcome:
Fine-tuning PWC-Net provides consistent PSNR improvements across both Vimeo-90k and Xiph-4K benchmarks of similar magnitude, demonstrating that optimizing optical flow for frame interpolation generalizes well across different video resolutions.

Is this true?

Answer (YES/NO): NO